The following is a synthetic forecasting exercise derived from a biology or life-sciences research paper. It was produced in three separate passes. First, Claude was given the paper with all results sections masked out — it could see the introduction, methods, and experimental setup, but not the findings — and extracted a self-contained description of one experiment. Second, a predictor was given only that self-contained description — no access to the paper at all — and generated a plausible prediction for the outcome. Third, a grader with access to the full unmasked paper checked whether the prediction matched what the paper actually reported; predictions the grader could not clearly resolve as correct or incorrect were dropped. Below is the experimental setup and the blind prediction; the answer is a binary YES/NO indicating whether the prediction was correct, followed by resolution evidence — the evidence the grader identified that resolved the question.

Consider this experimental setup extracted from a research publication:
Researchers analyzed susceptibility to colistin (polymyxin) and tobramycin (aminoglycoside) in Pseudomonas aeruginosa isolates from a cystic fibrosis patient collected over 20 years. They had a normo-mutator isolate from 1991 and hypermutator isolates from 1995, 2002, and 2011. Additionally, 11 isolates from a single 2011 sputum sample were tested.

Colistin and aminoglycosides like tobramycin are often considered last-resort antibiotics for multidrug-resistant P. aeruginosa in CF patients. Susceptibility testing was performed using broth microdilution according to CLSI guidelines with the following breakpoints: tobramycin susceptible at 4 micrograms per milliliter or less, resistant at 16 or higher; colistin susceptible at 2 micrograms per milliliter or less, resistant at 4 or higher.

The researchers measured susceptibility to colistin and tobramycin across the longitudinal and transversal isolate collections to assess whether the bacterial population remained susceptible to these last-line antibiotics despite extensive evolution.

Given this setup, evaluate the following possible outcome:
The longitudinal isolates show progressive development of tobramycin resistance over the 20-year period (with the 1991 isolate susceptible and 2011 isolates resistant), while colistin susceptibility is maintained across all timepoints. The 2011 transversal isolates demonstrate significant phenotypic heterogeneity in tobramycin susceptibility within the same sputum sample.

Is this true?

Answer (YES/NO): NO